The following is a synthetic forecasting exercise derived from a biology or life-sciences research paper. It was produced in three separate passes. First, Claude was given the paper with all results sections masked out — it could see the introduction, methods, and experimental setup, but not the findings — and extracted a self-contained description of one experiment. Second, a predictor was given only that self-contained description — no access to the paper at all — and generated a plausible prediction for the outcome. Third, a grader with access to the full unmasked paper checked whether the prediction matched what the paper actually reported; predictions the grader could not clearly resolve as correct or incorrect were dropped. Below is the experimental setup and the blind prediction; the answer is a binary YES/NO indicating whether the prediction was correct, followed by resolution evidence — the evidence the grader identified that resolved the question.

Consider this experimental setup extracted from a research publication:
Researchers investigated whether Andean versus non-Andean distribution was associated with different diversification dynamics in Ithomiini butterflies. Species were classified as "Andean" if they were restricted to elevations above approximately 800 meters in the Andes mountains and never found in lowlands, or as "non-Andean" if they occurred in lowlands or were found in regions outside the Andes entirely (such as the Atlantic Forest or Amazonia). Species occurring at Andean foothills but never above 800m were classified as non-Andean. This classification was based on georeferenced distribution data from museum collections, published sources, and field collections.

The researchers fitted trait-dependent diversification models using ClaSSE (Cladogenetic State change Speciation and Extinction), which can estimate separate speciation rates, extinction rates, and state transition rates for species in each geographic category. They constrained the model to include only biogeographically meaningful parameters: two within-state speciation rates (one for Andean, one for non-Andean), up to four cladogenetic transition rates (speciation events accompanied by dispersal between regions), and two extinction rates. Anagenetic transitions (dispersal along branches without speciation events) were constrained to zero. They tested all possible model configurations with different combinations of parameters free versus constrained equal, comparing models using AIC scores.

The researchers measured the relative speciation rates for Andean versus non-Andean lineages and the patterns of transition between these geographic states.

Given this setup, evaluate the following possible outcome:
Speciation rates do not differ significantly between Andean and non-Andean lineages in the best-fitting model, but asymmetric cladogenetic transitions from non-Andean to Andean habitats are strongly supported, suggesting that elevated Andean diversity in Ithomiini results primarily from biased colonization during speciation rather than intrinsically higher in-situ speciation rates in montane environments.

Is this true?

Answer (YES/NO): NO